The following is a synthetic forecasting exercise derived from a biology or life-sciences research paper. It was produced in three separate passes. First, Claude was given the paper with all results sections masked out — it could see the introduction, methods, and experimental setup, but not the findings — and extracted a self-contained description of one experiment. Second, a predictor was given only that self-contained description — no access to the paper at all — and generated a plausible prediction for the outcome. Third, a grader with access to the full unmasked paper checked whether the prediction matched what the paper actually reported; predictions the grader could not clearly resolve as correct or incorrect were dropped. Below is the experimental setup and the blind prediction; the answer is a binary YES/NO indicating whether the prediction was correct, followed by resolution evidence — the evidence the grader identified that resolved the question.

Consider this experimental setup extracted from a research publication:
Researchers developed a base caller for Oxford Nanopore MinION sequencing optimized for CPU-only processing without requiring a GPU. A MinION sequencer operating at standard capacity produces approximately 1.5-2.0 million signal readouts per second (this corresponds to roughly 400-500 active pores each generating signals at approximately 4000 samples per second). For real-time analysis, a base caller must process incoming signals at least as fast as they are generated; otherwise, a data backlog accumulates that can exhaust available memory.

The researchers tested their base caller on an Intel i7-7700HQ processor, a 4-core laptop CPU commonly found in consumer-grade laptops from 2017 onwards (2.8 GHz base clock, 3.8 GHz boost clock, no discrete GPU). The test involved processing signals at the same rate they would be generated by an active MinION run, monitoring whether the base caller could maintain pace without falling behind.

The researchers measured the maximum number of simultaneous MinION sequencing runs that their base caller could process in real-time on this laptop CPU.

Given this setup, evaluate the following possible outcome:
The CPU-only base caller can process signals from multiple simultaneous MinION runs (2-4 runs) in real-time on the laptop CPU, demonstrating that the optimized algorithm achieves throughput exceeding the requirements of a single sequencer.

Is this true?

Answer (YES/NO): NO